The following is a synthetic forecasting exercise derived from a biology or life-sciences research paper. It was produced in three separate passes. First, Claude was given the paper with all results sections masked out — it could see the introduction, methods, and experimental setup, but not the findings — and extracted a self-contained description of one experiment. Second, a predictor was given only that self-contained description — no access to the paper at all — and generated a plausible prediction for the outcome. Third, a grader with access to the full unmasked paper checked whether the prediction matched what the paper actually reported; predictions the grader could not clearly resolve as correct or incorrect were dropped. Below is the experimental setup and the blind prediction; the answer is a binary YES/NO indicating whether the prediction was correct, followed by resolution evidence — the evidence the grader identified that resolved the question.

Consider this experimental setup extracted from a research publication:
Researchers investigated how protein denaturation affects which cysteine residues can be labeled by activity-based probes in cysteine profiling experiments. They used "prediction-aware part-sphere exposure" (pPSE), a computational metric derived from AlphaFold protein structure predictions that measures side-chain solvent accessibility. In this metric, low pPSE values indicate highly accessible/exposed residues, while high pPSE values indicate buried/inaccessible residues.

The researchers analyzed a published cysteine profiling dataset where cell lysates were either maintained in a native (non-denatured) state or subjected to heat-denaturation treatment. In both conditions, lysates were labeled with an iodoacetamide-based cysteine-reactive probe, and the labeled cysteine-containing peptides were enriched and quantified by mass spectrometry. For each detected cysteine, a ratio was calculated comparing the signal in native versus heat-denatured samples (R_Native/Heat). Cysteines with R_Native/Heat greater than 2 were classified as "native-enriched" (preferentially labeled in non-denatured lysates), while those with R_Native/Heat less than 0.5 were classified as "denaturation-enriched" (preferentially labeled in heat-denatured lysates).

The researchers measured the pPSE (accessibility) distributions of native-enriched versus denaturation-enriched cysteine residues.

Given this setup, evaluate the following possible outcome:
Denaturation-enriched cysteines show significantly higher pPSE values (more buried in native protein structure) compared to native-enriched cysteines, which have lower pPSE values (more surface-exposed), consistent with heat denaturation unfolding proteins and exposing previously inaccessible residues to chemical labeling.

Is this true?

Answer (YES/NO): YES